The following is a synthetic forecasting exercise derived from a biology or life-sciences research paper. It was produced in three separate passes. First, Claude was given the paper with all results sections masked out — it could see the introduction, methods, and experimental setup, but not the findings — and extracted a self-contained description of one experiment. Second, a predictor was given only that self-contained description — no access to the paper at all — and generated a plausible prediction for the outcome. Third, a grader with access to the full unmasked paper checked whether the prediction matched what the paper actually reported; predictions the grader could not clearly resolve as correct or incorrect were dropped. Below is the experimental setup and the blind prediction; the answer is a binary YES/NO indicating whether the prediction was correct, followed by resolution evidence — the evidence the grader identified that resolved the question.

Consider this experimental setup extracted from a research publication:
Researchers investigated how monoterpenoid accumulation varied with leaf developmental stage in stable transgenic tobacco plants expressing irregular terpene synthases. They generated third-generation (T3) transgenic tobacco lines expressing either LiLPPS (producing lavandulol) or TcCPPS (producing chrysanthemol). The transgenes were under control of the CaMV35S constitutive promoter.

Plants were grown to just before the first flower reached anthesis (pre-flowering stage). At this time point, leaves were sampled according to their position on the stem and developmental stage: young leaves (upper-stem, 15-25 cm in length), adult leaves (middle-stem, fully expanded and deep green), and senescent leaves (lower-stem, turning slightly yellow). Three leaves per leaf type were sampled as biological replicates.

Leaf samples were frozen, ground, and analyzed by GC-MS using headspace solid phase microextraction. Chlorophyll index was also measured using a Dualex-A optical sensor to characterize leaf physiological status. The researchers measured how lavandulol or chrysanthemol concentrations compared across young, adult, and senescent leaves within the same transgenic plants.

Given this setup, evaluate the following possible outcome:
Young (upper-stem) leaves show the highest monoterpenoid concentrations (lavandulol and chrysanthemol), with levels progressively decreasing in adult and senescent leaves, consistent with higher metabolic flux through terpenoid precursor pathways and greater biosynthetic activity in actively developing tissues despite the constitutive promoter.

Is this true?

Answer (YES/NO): YES